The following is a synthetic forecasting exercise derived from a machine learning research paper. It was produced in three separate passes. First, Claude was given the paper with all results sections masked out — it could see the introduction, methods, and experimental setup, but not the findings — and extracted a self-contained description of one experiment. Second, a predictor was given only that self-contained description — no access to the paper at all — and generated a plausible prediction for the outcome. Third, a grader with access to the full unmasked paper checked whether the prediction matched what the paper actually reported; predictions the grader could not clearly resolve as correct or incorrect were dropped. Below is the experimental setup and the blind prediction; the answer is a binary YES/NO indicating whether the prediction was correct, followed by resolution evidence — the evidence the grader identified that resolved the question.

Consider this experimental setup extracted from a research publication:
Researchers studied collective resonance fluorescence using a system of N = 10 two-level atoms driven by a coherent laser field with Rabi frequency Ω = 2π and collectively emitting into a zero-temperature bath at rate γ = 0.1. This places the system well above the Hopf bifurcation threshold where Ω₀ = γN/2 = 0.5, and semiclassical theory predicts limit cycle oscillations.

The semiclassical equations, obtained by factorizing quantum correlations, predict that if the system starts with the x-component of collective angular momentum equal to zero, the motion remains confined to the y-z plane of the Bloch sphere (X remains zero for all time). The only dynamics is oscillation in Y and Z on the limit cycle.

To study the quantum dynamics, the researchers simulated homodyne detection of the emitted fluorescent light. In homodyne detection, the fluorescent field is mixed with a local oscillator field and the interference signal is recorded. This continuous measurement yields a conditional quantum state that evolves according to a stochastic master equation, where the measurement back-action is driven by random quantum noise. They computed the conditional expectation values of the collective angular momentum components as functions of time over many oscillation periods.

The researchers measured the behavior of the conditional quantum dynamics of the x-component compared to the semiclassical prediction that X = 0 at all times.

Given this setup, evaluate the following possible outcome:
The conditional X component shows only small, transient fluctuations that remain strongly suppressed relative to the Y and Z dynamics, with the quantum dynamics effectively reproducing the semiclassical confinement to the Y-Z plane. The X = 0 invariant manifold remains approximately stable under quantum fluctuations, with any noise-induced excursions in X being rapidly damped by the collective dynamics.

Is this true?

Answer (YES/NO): NO